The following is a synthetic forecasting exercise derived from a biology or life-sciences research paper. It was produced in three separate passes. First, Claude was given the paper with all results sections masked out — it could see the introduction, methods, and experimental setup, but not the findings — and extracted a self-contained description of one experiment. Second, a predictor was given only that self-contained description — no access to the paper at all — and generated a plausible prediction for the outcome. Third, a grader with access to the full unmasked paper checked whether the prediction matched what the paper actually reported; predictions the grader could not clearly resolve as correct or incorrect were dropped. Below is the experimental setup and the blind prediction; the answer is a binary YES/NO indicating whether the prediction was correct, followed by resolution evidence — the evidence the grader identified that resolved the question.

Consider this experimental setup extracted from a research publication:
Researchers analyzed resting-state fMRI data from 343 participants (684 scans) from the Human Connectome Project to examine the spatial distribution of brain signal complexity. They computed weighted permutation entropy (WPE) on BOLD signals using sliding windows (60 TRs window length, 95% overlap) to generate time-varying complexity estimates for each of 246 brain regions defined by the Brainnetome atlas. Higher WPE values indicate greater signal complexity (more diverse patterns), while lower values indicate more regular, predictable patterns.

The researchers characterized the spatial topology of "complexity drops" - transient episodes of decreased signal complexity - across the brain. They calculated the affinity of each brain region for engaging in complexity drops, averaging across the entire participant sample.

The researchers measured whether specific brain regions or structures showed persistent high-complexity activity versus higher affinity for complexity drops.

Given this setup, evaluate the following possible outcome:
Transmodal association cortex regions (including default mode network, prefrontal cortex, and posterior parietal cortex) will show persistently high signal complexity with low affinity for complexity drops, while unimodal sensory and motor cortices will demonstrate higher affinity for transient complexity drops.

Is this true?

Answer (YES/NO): NO